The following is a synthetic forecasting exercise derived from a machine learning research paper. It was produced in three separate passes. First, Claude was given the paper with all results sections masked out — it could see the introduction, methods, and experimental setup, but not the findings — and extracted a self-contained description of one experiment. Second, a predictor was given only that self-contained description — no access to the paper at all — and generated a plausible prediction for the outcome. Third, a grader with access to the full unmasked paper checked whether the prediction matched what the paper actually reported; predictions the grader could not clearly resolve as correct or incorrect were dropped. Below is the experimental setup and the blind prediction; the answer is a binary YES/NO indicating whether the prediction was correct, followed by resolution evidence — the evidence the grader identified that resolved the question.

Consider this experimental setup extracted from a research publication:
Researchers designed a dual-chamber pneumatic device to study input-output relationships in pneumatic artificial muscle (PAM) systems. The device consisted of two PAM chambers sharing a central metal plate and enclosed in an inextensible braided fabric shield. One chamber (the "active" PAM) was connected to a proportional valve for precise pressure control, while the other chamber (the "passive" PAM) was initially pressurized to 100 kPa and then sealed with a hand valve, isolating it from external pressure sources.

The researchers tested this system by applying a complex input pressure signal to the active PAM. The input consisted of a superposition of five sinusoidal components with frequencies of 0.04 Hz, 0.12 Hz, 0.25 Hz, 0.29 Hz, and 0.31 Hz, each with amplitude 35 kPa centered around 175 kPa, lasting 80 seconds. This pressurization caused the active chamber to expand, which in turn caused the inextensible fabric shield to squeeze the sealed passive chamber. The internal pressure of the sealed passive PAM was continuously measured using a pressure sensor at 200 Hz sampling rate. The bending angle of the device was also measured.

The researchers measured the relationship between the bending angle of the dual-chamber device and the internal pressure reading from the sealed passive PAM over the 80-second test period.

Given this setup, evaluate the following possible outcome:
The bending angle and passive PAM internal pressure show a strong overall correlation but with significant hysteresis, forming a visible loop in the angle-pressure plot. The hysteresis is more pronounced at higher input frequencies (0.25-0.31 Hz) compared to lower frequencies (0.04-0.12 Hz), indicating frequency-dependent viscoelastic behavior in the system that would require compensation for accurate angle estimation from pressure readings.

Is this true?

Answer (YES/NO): NO